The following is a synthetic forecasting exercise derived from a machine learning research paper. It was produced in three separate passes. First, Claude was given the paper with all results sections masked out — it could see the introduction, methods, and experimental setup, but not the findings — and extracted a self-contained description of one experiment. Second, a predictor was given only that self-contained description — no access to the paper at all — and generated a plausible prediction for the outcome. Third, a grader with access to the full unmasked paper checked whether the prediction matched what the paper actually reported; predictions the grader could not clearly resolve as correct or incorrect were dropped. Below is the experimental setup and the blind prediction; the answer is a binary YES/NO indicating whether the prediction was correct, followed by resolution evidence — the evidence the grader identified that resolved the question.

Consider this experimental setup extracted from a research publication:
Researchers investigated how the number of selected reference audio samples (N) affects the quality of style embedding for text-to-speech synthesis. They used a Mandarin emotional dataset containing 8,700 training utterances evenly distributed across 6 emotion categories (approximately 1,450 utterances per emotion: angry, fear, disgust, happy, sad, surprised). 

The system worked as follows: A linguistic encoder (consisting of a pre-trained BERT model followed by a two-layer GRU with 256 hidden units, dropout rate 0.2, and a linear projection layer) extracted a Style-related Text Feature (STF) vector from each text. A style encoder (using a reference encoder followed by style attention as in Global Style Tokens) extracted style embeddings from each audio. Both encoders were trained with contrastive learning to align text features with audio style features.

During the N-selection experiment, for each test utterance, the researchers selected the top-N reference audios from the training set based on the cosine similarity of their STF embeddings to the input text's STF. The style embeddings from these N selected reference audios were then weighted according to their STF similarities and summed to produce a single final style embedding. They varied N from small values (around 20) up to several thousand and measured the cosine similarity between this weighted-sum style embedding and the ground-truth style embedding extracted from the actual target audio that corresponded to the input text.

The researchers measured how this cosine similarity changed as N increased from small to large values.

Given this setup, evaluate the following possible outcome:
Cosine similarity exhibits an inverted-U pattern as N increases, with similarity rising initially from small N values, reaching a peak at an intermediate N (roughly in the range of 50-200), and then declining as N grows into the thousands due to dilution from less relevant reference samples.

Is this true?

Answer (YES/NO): NO